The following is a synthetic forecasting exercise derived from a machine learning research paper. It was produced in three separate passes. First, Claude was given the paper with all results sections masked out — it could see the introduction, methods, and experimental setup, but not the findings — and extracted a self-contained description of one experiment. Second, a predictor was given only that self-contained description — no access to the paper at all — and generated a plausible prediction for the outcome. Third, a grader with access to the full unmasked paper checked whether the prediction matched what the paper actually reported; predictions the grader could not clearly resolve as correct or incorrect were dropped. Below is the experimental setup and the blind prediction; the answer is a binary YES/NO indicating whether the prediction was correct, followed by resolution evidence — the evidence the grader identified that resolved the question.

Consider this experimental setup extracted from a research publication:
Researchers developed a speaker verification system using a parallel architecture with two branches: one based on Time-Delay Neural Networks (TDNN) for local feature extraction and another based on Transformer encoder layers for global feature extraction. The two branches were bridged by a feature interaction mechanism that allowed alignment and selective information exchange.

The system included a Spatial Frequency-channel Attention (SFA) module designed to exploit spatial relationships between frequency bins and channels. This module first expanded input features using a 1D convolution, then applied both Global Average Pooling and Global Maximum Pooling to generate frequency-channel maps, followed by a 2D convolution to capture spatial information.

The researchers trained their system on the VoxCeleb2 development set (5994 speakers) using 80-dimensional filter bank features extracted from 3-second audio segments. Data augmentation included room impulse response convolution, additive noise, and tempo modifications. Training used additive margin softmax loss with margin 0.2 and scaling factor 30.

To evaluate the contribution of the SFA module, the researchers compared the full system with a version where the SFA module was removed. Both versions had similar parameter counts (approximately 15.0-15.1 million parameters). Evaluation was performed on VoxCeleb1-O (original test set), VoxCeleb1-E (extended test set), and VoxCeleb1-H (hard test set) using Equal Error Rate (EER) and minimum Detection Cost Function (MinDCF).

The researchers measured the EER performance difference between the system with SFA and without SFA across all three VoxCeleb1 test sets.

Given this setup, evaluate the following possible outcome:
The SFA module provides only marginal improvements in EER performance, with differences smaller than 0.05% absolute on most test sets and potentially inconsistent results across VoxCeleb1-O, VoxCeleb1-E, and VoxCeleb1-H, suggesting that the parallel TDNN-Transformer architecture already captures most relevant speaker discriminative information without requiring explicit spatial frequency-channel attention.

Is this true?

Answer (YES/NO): NO